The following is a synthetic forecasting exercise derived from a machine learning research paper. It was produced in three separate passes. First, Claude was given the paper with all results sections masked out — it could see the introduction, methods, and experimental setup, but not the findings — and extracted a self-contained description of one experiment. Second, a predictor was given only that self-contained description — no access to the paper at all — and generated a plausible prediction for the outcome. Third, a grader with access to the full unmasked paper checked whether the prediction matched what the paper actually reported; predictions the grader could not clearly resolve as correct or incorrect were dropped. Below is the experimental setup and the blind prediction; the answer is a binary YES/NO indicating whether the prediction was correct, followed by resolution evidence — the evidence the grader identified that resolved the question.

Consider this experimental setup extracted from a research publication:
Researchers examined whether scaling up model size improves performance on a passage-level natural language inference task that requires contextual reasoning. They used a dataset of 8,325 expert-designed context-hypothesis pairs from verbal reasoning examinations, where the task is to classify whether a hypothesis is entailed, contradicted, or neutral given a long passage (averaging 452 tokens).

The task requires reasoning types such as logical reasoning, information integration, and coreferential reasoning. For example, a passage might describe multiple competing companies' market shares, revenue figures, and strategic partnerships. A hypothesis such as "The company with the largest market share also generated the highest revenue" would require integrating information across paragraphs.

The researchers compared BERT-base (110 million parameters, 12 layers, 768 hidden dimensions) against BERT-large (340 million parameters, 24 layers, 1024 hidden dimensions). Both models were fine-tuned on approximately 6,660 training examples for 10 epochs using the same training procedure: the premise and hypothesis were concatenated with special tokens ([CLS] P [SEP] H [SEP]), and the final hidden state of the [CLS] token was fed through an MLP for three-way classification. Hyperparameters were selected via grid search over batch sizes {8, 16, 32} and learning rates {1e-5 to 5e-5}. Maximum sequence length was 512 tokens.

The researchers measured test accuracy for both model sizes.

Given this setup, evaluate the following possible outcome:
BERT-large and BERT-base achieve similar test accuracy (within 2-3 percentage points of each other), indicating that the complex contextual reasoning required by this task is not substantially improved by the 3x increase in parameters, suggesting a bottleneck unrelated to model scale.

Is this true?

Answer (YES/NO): NO